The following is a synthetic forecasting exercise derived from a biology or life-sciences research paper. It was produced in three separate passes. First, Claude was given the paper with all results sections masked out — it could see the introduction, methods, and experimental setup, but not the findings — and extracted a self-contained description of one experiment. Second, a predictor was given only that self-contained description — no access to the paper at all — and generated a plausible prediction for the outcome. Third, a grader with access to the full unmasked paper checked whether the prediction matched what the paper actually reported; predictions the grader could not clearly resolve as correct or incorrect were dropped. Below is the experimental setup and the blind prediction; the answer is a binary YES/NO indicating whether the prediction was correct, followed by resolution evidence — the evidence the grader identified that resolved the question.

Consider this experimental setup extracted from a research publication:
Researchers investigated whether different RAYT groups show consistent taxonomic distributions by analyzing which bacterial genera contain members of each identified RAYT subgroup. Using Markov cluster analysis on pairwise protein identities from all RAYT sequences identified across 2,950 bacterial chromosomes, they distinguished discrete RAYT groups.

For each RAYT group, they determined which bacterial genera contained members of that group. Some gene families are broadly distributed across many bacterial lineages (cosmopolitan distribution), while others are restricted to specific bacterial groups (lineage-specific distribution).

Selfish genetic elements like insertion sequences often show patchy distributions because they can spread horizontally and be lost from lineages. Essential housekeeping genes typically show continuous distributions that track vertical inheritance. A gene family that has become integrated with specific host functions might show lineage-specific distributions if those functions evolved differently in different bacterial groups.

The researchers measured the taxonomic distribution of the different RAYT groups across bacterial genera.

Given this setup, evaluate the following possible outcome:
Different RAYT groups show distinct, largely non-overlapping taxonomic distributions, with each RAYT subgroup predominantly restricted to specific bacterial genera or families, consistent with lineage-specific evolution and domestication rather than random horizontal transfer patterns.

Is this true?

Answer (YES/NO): NO